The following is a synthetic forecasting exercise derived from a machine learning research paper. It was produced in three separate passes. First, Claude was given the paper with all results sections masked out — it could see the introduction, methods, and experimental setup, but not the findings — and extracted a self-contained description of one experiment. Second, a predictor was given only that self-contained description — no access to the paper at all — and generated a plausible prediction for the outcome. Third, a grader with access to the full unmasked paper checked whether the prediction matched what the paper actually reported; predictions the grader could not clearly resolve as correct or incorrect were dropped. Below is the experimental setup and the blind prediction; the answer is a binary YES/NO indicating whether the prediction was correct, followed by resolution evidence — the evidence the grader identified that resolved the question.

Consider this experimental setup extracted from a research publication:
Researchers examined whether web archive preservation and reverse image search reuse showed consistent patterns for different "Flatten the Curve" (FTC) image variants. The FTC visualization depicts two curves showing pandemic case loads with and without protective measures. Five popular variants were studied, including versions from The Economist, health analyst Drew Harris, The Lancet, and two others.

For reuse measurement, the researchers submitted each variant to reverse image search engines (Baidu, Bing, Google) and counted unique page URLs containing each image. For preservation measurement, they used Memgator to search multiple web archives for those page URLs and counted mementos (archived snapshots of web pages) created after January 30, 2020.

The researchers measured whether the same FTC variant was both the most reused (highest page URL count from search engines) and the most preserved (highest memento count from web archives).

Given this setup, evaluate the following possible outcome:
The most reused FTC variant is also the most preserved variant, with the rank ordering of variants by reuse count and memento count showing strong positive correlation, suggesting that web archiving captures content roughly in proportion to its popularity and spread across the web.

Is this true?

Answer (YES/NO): YES